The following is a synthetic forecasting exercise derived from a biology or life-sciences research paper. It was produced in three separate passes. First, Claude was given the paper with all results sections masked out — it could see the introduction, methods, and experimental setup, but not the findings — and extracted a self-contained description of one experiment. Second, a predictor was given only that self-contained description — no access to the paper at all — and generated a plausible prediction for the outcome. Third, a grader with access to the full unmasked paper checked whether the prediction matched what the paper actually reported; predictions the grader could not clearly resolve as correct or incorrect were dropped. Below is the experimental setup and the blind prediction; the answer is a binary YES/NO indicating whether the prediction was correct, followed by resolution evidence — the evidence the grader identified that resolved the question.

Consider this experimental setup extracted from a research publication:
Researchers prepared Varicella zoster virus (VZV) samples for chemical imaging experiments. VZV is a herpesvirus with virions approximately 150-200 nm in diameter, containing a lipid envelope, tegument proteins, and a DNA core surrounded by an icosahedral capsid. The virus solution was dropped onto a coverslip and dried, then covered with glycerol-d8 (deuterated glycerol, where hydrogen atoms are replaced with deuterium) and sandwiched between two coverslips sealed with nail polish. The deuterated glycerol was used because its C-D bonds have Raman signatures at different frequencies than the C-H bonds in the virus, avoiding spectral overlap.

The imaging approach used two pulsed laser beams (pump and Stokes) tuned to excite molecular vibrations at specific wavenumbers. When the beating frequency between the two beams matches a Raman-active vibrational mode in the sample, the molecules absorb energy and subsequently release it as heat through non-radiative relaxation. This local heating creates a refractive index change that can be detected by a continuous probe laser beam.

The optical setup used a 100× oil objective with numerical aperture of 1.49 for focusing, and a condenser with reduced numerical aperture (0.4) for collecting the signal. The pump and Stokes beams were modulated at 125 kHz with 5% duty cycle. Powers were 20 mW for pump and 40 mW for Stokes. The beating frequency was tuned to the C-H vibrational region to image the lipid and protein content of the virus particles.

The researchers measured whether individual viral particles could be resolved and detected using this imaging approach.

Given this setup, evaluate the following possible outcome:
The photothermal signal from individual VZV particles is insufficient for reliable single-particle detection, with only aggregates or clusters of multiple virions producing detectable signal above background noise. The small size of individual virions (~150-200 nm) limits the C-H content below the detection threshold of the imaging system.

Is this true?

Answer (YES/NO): NO